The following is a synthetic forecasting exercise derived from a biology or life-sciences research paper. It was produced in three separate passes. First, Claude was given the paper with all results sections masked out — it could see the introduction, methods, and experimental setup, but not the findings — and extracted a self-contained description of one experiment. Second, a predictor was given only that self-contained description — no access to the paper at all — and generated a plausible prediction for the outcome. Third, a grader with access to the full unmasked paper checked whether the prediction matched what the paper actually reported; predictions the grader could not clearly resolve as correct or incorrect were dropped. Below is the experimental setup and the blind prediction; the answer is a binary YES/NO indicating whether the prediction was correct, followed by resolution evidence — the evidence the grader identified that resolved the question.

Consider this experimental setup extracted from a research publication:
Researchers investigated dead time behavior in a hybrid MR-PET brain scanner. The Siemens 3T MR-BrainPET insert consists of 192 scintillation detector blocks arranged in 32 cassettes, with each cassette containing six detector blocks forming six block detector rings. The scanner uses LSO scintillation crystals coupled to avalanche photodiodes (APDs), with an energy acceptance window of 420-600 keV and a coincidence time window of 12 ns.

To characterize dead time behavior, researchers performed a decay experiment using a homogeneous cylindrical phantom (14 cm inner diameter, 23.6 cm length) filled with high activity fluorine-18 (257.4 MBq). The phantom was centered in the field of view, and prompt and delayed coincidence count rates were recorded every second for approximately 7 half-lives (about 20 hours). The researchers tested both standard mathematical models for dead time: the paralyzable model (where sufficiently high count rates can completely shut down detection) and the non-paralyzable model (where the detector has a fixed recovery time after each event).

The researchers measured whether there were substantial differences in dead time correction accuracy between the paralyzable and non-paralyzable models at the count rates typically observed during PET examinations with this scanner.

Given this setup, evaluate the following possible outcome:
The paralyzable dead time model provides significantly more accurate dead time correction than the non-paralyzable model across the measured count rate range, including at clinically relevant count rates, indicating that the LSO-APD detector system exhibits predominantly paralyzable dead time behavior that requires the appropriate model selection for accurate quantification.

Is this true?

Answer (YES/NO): NO